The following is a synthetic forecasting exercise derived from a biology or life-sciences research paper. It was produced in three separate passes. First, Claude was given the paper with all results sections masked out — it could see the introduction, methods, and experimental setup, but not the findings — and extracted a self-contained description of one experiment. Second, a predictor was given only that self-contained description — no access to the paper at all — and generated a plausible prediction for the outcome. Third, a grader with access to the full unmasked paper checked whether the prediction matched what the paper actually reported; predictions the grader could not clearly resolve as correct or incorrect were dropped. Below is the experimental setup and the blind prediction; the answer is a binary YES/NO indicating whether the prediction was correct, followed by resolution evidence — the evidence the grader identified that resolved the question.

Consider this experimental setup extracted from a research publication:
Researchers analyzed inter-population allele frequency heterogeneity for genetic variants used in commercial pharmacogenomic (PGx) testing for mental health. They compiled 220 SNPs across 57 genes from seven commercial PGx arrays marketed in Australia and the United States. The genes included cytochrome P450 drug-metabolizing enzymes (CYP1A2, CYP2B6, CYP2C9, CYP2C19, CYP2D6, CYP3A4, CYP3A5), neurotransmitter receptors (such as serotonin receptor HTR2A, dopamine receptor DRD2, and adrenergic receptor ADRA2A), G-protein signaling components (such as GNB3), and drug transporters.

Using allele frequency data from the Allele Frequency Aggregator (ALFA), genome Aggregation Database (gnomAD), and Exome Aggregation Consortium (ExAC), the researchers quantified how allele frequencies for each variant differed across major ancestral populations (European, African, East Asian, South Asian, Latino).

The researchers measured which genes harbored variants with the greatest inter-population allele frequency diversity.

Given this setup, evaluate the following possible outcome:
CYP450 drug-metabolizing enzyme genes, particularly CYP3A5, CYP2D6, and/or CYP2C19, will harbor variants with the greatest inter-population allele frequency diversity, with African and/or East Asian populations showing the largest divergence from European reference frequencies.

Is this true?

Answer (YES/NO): NO